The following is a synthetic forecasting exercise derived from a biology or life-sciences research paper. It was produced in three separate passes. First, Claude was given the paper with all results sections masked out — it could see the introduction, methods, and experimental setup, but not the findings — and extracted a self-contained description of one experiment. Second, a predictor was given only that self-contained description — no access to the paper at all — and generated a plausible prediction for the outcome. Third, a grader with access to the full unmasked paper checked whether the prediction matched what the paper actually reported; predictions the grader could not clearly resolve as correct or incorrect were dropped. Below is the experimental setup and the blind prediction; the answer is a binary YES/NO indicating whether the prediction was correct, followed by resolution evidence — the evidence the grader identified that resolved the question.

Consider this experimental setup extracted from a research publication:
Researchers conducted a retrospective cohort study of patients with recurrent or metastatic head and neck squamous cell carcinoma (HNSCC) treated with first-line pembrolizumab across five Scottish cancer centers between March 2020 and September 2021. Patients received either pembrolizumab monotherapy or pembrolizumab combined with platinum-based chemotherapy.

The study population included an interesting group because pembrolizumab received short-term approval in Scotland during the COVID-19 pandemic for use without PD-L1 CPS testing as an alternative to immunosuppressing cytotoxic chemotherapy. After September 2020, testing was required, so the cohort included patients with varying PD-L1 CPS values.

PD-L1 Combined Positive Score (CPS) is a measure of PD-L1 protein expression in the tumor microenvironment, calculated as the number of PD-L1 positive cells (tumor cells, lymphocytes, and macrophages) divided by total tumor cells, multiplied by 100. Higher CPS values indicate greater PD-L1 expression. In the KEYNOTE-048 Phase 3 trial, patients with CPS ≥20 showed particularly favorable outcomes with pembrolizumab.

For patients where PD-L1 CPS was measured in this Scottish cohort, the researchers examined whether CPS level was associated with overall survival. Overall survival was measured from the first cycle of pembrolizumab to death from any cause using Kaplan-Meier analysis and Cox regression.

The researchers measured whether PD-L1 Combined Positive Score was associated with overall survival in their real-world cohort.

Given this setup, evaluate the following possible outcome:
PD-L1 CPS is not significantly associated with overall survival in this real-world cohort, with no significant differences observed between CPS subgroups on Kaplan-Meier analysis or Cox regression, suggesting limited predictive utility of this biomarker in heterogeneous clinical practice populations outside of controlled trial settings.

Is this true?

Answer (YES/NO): YES